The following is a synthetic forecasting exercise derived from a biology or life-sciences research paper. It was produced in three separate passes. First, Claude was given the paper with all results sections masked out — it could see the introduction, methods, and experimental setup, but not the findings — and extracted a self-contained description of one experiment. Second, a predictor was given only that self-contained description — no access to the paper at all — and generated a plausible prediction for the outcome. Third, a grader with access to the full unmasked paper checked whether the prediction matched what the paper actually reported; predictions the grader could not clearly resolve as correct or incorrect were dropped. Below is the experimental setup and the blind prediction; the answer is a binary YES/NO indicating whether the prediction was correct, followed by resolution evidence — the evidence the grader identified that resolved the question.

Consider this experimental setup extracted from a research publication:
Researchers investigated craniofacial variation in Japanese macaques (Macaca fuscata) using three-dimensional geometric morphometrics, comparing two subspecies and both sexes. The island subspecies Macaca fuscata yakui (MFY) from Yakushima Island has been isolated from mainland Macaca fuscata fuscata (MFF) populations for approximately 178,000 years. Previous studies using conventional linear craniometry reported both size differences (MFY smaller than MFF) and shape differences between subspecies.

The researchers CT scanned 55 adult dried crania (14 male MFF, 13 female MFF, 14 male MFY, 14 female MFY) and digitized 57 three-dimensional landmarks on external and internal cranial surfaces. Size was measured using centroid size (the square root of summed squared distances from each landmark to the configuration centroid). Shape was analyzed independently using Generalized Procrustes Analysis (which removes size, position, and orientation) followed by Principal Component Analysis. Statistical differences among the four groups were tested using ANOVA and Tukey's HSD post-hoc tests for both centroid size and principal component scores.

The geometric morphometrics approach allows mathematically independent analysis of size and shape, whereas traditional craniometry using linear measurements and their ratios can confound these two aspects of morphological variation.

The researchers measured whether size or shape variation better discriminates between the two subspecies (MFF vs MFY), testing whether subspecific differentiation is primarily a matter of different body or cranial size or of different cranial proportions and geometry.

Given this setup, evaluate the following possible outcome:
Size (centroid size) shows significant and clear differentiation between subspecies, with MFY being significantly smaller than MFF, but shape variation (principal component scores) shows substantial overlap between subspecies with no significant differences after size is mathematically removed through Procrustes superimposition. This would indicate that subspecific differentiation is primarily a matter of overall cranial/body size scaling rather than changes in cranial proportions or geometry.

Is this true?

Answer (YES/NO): NO